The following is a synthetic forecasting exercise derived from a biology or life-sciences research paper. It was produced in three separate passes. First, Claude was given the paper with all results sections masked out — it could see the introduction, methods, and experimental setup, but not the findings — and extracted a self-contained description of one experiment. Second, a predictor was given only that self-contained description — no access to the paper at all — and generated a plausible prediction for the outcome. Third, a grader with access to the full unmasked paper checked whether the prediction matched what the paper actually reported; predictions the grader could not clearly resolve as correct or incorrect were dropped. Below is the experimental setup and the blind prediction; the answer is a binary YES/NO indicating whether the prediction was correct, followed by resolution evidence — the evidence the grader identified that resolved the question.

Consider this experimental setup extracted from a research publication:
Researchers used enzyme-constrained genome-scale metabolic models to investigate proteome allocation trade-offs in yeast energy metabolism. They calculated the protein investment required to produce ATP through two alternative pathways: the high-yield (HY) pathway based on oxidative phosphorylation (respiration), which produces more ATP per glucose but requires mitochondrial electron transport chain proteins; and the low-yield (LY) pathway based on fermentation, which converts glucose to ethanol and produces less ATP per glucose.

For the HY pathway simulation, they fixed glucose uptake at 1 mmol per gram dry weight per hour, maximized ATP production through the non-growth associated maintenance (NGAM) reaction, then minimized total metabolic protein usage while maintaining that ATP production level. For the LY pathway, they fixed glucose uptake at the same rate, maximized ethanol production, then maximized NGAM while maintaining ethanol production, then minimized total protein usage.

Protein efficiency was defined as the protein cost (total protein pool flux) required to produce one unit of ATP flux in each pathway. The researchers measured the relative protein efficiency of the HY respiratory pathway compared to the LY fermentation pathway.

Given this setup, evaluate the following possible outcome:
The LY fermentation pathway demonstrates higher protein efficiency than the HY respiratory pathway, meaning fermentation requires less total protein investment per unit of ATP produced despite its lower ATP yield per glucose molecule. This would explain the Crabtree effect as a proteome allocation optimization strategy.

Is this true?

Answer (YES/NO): YES